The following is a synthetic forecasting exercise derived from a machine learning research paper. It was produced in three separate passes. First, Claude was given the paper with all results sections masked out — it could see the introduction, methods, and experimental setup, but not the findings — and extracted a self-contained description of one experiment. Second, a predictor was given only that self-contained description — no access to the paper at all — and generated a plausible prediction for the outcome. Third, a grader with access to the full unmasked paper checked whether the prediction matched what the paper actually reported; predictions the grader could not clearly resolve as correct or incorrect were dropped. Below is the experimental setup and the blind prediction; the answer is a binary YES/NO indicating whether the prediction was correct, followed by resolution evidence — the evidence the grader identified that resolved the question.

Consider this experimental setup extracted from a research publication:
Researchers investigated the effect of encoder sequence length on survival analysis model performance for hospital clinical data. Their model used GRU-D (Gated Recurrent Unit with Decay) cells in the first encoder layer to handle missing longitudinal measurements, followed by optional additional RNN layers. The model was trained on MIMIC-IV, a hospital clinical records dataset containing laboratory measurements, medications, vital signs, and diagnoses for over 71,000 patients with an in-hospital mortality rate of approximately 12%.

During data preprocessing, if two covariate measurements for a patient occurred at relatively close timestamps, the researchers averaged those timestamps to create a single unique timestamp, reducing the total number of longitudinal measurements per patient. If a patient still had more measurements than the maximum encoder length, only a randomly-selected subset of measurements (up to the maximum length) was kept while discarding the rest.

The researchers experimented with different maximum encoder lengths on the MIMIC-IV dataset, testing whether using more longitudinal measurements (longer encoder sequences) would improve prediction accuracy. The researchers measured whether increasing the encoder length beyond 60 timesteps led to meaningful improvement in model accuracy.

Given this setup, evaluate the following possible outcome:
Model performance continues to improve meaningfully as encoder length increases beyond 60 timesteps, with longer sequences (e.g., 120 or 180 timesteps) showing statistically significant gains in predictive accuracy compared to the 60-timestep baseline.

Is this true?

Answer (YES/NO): NO